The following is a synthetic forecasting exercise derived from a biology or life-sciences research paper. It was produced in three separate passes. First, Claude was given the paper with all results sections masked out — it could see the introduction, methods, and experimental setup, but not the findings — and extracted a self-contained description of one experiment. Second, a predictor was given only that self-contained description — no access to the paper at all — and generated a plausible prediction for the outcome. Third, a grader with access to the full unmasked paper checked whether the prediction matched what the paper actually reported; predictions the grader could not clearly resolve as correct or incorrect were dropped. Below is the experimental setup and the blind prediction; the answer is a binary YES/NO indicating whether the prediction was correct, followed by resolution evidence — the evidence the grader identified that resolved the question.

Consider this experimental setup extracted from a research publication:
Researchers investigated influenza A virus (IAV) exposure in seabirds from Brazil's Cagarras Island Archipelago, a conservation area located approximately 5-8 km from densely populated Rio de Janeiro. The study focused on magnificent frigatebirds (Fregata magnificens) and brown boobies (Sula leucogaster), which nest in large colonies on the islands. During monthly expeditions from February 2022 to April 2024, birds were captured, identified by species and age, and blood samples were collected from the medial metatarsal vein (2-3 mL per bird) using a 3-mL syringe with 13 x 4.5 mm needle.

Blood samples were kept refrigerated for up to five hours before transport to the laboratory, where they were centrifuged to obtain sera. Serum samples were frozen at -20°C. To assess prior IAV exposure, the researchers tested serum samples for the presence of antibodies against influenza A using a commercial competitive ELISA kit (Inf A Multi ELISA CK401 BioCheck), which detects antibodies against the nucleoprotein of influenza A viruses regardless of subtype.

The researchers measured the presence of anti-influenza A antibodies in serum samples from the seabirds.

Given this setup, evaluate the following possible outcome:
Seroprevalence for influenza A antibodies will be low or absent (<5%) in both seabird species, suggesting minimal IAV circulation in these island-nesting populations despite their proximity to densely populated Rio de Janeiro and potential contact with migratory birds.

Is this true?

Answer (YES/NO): YES